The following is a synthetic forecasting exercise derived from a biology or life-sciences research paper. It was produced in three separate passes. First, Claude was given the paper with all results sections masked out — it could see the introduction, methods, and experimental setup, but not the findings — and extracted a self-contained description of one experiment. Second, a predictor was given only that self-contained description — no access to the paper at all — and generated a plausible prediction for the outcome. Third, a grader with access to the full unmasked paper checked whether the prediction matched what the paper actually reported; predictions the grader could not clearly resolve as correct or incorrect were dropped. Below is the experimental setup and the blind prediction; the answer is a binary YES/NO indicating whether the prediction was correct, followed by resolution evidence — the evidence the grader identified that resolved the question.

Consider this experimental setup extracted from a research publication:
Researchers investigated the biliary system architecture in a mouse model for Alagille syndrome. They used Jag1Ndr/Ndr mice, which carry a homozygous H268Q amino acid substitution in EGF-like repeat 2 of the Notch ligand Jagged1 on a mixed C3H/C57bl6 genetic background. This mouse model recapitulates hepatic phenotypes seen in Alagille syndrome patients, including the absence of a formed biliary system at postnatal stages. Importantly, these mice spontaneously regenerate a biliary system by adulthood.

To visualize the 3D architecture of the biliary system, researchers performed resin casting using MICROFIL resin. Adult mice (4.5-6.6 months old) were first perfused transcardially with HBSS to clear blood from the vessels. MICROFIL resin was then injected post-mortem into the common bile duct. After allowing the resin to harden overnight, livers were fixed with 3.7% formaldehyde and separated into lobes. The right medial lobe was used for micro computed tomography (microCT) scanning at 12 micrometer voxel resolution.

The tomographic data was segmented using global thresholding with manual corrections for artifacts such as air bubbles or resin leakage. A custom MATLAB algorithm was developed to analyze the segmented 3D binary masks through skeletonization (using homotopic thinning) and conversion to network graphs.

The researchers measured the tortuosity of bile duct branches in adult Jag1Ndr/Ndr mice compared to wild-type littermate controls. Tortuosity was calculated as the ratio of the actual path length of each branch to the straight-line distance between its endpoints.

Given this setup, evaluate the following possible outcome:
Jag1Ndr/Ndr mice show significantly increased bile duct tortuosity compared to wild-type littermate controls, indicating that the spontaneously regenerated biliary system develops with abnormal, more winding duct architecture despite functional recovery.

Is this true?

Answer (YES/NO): YES